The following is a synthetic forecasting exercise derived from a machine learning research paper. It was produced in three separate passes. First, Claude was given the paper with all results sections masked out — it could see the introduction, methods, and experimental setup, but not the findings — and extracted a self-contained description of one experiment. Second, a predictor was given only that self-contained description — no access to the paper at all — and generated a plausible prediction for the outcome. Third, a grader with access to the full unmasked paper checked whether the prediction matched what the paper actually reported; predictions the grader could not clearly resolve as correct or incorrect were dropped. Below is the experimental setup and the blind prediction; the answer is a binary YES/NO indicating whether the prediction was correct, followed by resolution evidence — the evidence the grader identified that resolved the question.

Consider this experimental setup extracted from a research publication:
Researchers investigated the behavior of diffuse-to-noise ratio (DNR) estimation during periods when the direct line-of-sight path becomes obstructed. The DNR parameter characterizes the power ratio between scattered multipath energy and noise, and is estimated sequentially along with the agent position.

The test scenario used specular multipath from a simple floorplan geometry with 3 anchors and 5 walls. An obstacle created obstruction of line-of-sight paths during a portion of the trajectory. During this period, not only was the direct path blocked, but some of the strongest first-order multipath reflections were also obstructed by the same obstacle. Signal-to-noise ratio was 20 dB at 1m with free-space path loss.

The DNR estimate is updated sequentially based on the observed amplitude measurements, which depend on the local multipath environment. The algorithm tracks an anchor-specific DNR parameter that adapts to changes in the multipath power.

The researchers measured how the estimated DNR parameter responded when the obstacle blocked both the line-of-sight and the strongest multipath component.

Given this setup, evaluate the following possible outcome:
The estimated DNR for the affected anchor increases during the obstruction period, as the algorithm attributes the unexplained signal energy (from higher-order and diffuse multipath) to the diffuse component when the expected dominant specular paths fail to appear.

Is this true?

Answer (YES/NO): NO